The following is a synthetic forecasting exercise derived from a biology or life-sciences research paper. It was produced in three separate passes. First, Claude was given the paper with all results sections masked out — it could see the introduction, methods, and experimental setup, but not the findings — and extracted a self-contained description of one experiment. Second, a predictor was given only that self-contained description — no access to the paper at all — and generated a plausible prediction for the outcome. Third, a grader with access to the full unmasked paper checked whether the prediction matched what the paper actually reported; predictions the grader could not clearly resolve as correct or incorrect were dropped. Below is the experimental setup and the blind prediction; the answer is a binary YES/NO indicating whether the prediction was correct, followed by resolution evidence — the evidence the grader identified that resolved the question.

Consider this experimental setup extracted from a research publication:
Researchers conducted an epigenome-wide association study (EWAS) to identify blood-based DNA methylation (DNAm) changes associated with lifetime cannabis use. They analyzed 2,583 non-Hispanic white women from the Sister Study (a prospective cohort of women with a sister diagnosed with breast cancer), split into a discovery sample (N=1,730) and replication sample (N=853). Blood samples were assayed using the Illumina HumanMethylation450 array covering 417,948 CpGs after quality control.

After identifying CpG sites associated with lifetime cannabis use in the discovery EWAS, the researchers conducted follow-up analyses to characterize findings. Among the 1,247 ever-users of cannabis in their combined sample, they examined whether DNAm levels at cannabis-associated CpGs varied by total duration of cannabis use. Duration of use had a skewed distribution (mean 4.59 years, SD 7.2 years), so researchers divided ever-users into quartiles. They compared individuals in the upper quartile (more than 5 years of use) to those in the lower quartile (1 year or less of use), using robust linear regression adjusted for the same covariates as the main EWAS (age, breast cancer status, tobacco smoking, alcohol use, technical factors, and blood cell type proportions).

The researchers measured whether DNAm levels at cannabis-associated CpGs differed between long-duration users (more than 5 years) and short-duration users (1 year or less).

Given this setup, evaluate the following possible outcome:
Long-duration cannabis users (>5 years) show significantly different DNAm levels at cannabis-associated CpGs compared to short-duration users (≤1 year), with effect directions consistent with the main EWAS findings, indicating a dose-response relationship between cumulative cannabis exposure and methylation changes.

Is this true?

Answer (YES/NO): NO